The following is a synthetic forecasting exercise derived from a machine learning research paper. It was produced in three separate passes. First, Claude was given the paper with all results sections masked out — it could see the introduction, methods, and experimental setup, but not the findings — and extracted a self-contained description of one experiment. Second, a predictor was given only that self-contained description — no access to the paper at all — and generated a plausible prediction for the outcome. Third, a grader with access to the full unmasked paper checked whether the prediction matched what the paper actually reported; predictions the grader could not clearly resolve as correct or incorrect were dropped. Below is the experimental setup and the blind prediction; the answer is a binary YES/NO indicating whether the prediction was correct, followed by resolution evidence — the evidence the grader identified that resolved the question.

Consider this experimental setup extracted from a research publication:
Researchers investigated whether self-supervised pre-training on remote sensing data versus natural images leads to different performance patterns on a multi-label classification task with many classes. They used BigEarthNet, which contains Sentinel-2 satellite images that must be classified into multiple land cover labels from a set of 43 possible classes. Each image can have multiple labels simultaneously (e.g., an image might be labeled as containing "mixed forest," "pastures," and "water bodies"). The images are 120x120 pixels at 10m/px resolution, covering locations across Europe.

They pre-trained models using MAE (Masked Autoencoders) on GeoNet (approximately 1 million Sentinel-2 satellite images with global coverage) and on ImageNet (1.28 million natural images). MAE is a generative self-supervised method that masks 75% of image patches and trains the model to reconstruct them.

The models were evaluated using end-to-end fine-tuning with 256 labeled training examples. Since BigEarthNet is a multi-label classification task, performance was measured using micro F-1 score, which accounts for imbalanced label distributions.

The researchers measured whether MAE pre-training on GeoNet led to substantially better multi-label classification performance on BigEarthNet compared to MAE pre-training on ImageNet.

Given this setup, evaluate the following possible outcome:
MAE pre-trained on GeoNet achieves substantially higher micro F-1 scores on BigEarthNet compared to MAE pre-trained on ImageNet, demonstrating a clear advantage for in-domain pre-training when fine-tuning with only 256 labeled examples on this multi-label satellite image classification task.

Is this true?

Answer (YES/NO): NO